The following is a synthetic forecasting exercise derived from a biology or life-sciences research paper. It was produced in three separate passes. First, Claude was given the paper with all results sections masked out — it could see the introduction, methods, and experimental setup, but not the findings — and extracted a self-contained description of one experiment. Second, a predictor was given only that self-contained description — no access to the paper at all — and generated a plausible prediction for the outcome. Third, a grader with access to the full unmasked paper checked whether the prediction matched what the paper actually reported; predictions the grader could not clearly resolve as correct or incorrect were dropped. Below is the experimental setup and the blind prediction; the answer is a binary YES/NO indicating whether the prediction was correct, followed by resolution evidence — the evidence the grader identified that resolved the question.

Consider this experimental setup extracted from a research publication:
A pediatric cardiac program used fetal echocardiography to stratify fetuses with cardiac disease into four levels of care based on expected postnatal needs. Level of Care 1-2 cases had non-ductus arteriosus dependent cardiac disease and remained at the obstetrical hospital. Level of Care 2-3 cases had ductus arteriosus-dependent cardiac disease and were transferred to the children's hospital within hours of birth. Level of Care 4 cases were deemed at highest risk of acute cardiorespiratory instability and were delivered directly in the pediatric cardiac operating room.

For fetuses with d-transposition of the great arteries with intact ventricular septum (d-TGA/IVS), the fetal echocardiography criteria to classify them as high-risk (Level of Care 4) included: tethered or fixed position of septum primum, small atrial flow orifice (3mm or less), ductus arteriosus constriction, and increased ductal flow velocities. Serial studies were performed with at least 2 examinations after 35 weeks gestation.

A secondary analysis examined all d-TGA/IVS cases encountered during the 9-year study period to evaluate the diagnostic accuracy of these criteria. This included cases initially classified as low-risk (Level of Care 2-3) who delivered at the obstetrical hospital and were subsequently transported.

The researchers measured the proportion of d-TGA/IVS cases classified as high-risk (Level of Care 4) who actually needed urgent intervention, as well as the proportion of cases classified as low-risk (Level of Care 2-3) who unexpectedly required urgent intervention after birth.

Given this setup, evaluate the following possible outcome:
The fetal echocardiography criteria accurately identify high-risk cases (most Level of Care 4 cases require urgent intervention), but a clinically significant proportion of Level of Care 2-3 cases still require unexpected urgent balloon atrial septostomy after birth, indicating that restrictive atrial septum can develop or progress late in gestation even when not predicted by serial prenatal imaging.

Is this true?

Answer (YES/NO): YES